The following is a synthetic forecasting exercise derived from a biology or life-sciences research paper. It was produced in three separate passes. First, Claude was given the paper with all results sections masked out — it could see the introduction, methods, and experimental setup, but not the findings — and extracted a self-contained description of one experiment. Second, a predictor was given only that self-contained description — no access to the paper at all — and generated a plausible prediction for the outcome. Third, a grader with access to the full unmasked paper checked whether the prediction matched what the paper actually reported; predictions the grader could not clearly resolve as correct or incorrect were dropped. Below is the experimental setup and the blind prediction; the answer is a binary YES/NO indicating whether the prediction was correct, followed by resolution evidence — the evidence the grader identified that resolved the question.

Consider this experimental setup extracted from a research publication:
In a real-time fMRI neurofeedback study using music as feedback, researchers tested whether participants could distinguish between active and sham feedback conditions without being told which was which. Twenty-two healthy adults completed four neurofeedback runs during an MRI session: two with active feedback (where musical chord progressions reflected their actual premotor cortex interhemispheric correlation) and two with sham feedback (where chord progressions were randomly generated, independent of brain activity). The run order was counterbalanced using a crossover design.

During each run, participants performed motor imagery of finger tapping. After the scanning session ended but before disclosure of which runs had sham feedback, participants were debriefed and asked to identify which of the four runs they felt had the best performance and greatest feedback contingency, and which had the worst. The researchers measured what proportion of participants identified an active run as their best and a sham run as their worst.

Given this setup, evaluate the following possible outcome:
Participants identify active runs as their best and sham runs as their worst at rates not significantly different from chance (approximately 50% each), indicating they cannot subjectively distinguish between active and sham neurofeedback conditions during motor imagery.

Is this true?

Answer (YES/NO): NO